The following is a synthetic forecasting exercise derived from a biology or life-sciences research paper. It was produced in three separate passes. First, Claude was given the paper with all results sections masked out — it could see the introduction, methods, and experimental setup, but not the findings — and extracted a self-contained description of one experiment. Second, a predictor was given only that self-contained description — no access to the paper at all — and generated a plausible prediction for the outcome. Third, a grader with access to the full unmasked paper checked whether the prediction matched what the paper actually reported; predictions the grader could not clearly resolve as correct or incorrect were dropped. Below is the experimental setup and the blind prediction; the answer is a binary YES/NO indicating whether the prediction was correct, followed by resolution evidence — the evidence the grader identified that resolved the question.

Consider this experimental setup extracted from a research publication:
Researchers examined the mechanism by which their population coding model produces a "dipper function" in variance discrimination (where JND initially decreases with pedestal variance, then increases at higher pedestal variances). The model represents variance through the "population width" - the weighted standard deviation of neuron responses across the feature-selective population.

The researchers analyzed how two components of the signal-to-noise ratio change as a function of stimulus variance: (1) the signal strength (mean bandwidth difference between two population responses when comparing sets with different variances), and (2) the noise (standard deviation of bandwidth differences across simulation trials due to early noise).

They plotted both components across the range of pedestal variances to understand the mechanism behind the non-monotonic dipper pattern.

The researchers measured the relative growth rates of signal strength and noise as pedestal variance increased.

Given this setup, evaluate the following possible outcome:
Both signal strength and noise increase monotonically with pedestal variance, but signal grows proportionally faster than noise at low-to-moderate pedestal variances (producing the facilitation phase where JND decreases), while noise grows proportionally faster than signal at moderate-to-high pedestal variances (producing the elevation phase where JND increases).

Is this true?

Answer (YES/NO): YES